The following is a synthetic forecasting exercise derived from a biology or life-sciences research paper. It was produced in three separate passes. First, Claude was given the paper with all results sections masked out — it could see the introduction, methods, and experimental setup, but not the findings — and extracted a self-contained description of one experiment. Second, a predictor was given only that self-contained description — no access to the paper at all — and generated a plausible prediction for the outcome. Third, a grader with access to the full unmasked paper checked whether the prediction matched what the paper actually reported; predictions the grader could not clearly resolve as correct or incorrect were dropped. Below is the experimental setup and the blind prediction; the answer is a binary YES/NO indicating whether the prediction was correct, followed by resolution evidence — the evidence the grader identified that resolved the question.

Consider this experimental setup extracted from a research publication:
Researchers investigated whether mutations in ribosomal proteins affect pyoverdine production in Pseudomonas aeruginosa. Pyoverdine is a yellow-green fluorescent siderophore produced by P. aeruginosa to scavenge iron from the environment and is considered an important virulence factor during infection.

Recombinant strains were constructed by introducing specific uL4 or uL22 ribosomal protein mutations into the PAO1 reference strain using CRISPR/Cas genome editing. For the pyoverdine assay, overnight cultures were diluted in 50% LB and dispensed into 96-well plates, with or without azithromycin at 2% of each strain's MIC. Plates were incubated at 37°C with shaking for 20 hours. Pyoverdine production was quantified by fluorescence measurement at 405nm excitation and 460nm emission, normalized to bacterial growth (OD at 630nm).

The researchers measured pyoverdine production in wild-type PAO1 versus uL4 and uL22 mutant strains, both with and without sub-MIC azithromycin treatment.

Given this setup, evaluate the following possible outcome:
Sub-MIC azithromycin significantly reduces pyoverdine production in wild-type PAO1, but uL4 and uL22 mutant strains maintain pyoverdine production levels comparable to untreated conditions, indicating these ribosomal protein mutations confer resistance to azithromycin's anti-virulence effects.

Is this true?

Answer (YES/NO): YES